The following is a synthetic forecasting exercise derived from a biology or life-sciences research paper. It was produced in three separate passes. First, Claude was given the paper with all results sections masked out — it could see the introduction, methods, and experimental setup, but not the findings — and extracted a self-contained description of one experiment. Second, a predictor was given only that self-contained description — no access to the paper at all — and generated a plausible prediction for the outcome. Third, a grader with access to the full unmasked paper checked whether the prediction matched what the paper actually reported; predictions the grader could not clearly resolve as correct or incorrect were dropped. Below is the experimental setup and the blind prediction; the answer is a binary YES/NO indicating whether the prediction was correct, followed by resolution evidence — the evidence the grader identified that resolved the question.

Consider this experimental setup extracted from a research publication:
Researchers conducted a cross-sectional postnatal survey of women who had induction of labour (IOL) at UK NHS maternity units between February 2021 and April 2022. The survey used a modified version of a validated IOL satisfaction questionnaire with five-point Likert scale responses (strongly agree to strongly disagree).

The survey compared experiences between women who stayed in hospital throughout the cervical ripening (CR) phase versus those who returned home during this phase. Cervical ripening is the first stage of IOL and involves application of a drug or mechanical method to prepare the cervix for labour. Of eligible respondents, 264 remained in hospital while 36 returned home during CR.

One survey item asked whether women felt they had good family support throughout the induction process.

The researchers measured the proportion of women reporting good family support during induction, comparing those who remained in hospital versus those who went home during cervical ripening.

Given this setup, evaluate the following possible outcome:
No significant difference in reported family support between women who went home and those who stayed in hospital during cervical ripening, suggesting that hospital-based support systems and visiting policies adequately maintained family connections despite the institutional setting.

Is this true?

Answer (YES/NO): NO